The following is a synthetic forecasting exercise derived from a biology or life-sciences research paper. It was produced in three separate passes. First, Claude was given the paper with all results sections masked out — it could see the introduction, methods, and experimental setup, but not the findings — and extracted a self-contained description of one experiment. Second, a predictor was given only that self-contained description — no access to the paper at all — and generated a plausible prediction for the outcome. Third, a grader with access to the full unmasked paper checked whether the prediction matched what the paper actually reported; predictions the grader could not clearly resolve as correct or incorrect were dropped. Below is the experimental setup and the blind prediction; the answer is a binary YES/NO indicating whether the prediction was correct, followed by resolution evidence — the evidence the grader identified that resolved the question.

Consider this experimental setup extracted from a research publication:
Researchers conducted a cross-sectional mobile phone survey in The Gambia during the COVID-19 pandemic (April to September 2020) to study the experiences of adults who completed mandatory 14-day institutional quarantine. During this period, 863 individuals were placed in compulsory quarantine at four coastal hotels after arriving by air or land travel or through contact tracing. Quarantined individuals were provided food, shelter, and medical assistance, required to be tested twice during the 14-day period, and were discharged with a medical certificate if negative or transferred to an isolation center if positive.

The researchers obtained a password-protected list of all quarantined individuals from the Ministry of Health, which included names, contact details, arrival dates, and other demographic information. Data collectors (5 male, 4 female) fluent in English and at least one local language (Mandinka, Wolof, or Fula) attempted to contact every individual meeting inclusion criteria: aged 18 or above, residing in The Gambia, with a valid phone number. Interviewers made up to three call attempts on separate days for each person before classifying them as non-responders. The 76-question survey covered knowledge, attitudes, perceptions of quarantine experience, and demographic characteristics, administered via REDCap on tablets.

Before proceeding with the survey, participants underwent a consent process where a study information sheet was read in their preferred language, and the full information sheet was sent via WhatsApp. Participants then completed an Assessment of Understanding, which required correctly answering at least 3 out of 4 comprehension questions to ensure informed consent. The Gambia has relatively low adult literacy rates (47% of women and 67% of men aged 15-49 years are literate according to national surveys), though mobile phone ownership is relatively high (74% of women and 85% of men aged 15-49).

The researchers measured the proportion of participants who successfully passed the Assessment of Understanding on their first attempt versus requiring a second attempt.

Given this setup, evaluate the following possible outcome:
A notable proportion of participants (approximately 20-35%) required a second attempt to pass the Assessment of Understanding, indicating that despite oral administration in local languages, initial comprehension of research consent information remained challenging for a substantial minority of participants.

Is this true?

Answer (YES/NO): NO